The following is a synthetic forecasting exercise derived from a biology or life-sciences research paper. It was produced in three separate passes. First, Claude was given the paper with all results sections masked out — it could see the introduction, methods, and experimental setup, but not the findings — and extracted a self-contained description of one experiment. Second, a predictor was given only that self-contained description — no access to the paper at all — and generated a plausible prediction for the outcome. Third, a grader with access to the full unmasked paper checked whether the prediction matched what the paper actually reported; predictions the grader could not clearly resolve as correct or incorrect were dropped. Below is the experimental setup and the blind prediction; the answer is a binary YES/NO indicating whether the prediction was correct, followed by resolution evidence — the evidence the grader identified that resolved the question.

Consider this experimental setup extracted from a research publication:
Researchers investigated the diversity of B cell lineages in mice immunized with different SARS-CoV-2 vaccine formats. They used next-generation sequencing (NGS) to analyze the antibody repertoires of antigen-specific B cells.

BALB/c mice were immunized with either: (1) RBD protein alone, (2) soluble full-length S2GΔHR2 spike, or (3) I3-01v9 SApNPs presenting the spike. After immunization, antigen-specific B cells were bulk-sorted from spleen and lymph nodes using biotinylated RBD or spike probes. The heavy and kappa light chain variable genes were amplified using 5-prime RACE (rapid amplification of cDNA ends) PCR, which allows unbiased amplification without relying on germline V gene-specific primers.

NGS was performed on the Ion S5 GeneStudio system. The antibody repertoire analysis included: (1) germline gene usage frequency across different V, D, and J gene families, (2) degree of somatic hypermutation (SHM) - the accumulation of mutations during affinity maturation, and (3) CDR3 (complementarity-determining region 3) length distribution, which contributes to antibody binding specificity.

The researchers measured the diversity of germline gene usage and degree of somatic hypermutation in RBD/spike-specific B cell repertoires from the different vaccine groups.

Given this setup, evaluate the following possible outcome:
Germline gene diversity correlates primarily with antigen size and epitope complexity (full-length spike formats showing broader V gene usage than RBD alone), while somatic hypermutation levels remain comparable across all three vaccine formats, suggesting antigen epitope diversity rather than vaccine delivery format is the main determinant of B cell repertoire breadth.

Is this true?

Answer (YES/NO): NO